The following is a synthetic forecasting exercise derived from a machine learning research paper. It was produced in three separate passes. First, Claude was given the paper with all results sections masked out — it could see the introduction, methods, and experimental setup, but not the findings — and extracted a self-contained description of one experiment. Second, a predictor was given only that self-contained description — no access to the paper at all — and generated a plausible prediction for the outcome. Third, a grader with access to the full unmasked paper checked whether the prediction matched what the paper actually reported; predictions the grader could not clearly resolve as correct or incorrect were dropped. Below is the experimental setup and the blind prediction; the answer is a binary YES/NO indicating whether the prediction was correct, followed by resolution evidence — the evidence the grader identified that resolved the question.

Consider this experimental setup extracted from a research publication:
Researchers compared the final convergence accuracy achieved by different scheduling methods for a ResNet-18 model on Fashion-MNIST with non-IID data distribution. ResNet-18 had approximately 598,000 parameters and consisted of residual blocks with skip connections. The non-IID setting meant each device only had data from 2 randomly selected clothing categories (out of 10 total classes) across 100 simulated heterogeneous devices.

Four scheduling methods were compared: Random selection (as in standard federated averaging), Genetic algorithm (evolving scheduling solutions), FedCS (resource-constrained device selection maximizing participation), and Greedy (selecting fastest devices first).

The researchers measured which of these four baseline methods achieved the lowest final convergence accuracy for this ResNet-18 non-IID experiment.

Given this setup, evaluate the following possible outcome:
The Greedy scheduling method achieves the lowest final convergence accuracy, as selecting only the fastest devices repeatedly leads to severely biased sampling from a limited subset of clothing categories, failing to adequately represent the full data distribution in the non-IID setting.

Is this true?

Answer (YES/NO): YES